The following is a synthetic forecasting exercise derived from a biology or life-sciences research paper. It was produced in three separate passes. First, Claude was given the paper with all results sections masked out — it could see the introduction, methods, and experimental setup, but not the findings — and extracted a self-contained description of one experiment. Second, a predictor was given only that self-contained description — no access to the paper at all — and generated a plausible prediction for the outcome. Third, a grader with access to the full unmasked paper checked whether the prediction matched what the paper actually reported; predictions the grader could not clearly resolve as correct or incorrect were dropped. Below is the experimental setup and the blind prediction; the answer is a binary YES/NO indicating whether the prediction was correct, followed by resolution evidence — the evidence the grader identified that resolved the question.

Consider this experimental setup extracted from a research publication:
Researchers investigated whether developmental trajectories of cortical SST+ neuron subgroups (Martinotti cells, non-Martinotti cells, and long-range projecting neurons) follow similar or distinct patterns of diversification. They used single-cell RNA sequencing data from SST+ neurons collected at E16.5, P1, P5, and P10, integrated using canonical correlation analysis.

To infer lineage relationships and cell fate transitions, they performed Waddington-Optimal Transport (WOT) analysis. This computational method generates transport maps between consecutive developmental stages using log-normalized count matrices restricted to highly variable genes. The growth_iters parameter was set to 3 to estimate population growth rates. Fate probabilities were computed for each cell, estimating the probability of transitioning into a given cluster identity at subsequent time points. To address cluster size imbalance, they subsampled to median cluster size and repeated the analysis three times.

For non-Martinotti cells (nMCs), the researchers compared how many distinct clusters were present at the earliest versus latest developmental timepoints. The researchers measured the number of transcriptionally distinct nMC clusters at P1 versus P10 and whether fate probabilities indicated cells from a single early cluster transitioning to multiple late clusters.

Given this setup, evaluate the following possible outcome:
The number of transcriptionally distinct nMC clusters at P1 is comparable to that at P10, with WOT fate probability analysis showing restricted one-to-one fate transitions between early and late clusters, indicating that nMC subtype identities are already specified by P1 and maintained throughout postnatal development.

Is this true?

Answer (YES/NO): NO